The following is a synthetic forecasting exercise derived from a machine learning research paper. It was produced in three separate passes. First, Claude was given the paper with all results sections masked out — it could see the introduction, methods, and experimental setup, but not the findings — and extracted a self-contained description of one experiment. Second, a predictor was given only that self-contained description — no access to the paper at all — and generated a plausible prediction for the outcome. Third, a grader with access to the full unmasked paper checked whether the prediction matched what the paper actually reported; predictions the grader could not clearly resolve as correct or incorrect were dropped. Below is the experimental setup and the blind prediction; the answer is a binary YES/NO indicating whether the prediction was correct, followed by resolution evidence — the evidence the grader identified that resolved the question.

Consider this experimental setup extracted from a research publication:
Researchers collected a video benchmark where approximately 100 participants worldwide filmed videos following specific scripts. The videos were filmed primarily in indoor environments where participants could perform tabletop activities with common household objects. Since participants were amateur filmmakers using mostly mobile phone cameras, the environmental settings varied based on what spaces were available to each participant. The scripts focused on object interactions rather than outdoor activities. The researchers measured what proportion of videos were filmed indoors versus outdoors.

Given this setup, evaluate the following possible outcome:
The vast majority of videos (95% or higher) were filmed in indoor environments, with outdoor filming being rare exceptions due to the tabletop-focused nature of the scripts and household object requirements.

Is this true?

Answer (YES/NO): YES